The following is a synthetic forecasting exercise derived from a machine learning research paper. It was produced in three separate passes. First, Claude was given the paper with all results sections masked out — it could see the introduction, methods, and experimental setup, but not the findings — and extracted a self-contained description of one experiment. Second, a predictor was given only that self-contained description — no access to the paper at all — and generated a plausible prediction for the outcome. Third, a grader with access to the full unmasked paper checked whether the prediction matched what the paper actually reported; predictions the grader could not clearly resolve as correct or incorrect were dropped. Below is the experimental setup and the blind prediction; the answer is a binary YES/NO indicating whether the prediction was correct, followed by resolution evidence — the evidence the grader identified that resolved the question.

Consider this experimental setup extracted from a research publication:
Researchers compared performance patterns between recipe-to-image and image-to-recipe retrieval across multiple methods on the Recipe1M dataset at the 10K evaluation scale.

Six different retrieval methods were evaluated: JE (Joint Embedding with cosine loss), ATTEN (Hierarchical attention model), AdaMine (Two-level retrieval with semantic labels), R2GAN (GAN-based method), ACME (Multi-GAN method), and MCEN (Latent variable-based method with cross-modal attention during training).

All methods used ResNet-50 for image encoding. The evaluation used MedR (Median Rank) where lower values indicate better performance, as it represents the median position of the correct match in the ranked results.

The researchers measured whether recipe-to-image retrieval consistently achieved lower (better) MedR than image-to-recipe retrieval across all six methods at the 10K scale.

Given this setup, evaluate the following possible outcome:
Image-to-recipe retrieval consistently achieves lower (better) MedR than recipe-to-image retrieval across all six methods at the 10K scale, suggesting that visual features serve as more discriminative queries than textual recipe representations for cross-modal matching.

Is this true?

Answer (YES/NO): NO